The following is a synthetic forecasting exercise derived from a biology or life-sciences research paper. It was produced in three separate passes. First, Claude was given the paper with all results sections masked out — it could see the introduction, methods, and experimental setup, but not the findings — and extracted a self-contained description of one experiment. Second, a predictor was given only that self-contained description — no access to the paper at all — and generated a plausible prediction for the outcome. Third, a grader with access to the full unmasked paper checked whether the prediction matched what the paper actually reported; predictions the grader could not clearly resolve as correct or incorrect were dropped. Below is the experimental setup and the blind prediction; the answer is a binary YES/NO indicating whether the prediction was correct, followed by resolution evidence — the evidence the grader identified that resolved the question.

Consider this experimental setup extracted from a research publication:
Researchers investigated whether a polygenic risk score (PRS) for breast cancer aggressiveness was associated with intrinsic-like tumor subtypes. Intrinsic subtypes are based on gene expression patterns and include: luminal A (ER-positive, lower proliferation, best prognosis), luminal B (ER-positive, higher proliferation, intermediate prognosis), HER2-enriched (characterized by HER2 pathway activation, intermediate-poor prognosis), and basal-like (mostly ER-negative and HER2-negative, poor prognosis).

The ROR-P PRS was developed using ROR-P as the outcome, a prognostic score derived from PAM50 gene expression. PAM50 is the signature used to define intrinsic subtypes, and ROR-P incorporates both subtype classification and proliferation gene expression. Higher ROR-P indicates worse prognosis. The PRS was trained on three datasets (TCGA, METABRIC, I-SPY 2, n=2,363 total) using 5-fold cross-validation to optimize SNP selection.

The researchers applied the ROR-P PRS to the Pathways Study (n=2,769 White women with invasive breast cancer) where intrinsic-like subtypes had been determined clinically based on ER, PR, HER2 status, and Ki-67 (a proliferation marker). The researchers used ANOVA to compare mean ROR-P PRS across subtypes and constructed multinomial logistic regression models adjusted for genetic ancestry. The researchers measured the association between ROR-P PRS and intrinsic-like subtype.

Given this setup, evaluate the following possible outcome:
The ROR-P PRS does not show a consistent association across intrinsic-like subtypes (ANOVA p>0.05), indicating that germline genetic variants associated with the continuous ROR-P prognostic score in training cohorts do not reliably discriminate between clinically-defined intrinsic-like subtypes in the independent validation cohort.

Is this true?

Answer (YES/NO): NO